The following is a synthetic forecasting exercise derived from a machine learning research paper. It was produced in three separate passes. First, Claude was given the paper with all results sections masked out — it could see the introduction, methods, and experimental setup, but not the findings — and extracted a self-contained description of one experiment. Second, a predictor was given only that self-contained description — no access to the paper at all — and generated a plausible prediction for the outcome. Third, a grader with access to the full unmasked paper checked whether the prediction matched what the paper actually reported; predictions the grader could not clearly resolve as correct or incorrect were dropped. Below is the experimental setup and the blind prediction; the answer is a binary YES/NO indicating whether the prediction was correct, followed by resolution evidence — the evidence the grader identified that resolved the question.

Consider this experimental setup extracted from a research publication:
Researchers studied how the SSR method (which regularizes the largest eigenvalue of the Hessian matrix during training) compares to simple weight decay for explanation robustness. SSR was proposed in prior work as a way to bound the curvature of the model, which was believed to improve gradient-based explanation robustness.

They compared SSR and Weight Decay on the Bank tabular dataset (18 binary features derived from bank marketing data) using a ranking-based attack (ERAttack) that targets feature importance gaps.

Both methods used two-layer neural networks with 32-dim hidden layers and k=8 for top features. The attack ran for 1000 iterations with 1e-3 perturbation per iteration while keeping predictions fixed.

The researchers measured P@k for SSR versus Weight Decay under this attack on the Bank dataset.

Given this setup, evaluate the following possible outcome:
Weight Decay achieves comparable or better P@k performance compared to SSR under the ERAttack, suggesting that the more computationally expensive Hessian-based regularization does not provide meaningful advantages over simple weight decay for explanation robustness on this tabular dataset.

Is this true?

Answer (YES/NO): YES